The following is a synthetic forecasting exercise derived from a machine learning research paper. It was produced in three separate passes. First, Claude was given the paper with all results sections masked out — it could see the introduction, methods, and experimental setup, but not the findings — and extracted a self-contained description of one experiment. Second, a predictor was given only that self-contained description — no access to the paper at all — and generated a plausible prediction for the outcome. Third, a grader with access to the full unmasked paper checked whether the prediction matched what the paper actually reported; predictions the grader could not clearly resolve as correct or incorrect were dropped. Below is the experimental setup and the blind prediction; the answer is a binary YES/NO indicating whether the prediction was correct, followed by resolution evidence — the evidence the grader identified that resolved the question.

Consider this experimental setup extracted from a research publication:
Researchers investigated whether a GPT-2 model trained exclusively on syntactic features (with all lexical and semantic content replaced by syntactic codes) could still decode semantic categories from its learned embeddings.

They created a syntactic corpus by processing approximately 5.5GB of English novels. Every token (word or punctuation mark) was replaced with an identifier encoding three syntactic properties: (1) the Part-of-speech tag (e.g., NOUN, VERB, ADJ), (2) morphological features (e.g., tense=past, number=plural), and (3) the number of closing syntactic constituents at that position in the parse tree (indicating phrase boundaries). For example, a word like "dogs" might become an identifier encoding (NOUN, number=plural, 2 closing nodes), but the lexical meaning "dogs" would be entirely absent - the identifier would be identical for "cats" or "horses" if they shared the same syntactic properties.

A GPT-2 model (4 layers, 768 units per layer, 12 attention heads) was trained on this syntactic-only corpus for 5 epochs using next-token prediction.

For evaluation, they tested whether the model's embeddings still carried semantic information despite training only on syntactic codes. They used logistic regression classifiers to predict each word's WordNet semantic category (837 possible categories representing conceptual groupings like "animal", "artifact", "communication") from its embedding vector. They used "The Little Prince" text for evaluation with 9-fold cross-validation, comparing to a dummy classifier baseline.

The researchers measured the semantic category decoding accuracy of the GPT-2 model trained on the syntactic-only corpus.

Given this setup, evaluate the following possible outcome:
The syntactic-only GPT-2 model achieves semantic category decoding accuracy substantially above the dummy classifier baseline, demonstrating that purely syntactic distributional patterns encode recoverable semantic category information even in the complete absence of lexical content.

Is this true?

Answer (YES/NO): NO